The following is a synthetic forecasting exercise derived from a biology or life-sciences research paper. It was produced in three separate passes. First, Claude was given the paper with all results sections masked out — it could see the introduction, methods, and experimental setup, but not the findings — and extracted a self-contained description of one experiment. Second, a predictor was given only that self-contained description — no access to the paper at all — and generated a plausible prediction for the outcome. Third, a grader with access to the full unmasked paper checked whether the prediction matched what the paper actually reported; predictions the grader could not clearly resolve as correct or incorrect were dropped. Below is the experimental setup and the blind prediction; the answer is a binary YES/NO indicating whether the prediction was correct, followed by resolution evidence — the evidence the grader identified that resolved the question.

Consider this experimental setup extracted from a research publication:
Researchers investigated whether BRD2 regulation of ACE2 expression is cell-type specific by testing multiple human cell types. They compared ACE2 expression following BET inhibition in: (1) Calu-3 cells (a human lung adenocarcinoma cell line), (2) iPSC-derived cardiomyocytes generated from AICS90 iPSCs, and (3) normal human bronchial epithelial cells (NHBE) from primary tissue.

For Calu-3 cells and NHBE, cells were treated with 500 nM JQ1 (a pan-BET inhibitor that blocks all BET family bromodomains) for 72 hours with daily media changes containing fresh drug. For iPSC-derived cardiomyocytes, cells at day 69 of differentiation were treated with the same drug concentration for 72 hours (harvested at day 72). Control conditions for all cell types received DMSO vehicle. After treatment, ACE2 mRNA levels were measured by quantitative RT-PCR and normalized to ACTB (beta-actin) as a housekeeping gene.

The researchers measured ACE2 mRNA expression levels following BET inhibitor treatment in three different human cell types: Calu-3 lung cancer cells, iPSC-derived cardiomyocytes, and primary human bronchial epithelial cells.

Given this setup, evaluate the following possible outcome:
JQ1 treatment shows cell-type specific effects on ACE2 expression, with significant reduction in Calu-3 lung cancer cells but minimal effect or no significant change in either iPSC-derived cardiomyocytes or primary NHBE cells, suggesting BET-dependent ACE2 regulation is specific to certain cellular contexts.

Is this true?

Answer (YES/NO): NO